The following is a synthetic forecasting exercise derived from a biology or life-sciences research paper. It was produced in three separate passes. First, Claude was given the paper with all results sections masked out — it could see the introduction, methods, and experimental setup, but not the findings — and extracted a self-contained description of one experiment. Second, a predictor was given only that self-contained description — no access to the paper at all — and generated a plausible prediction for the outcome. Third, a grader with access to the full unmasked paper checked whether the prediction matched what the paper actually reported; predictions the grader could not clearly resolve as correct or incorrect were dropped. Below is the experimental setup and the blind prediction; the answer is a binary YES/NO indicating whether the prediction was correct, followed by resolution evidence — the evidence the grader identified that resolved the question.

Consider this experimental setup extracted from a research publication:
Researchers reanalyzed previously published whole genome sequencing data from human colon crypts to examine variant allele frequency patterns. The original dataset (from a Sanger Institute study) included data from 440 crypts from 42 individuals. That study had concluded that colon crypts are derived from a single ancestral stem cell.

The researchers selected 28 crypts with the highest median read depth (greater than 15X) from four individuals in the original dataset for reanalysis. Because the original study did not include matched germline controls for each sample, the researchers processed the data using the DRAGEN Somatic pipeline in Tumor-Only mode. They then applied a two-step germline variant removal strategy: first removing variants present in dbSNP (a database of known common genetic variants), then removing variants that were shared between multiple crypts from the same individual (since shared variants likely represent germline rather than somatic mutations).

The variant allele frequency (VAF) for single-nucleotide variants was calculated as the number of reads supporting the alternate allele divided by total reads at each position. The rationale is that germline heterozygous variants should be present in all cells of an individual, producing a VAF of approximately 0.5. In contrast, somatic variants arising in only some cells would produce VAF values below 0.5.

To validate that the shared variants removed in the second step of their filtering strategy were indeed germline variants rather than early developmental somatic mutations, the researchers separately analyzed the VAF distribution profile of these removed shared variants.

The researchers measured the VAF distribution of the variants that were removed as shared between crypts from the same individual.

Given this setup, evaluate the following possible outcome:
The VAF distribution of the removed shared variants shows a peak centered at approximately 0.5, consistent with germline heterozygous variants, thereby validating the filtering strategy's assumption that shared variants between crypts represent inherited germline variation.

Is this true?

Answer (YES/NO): YES